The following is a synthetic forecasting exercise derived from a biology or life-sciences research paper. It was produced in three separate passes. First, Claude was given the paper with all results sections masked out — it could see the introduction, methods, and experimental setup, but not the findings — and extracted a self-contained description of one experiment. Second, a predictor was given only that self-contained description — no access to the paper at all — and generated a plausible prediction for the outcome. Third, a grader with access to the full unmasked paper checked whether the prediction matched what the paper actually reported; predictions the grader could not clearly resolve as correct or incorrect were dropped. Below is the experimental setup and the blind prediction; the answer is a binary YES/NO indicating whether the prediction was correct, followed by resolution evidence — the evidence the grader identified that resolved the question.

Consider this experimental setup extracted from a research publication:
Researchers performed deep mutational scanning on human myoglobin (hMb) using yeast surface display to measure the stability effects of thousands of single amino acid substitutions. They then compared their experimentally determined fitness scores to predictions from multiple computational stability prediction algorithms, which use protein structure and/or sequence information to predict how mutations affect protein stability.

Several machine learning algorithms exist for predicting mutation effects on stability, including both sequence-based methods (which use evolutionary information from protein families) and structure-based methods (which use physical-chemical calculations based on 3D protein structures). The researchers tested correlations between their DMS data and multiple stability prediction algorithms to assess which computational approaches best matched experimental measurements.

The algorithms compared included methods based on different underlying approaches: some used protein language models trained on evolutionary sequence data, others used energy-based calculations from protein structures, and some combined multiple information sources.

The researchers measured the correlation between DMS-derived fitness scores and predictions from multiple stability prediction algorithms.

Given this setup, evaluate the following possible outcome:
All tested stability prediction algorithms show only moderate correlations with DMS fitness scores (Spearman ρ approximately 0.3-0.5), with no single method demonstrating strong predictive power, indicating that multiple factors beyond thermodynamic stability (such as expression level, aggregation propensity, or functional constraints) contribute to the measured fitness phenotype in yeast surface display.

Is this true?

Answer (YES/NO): NO